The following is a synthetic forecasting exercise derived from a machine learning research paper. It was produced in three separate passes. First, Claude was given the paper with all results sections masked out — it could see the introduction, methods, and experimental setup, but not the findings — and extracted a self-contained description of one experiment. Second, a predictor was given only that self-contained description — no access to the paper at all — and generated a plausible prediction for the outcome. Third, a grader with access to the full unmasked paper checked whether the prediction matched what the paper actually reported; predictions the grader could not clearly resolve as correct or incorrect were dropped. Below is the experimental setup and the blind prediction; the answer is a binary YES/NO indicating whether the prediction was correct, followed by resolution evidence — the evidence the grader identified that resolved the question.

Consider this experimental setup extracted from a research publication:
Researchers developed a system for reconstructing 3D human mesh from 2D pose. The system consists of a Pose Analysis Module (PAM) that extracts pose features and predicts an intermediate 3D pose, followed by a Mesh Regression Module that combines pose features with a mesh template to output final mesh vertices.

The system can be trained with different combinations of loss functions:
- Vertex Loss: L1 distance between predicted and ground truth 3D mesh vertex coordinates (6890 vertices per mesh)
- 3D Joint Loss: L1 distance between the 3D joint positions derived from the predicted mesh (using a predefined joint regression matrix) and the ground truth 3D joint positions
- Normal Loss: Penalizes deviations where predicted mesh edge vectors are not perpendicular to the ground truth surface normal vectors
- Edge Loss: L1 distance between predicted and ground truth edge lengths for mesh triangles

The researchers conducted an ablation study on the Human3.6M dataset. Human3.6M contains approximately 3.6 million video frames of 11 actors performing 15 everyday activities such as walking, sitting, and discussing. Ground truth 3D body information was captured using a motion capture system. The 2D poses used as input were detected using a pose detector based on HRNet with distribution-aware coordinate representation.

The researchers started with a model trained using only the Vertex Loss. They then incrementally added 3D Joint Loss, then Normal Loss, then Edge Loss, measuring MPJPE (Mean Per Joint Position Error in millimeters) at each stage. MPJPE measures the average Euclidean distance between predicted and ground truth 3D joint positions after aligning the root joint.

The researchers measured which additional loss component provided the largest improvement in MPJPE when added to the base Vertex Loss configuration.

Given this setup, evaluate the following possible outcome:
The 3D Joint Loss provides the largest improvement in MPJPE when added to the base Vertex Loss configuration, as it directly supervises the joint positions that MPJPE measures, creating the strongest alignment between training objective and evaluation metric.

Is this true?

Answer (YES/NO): YES